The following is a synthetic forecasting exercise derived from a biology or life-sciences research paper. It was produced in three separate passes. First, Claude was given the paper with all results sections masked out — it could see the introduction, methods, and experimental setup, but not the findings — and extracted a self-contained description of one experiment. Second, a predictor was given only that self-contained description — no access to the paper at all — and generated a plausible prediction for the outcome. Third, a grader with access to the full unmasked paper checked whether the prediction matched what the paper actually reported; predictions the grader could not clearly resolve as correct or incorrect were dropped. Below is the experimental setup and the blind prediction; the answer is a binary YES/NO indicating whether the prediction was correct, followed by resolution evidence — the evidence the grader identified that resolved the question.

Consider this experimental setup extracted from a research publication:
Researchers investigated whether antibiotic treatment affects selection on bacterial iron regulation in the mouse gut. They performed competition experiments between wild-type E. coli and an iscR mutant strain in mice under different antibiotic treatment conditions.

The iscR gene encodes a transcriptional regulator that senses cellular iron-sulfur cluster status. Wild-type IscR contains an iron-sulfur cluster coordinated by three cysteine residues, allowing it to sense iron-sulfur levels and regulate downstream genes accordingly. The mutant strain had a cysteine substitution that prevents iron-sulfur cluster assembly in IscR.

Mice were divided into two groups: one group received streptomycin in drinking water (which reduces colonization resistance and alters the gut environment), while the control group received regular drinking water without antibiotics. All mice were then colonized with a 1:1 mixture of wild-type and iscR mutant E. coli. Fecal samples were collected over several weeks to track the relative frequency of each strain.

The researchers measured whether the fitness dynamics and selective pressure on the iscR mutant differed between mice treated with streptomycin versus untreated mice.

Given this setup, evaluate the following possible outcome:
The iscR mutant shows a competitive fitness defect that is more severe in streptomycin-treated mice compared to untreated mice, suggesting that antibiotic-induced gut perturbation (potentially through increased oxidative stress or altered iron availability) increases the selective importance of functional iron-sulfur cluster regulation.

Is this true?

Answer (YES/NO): NO